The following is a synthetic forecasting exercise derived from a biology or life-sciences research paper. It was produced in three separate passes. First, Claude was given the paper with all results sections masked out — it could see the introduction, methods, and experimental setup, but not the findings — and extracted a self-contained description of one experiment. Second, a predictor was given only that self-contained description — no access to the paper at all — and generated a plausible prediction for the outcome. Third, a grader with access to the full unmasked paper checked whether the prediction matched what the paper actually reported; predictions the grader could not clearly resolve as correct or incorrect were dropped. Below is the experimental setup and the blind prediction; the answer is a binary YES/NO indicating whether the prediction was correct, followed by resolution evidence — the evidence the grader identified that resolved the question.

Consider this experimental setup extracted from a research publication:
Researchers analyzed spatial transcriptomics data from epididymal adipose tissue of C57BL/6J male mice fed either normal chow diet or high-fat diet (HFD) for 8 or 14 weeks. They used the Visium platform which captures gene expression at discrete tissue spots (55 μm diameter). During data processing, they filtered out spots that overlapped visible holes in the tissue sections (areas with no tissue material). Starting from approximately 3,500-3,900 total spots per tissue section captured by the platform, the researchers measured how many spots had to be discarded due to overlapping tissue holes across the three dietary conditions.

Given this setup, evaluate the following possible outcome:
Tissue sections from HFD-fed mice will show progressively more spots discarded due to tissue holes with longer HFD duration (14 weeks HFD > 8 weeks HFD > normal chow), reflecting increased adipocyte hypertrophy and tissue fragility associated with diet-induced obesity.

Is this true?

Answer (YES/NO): NO